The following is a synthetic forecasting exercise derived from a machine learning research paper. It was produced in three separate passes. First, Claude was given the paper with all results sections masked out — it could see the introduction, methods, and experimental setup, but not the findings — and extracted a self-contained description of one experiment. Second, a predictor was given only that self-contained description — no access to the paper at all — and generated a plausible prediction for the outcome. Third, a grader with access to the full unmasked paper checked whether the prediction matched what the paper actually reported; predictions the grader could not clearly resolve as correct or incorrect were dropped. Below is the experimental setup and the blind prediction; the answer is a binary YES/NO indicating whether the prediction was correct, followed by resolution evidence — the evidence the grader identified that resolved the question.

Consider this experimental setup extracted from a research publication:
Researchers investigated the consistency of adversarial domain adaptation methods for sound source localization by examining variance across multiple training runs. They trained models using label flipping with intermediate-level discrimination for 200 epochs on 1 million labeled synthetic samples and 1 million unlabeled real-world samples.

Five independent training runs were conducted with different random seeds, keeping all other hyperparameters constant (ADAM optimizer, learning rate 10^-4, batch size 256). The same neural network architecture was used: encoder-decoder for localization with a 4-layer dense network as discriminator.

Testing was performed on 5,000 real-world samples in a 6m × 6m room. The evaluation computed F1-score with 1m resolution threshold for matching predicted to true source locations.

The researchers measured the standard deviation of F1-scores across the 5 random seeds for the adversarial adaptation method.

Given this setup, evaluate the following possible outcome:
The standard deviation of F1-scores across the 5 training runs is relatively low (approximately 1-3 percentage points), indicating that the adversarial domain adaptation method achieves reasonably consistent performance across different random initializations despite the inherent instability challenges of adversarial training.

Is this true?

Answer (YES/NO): NO